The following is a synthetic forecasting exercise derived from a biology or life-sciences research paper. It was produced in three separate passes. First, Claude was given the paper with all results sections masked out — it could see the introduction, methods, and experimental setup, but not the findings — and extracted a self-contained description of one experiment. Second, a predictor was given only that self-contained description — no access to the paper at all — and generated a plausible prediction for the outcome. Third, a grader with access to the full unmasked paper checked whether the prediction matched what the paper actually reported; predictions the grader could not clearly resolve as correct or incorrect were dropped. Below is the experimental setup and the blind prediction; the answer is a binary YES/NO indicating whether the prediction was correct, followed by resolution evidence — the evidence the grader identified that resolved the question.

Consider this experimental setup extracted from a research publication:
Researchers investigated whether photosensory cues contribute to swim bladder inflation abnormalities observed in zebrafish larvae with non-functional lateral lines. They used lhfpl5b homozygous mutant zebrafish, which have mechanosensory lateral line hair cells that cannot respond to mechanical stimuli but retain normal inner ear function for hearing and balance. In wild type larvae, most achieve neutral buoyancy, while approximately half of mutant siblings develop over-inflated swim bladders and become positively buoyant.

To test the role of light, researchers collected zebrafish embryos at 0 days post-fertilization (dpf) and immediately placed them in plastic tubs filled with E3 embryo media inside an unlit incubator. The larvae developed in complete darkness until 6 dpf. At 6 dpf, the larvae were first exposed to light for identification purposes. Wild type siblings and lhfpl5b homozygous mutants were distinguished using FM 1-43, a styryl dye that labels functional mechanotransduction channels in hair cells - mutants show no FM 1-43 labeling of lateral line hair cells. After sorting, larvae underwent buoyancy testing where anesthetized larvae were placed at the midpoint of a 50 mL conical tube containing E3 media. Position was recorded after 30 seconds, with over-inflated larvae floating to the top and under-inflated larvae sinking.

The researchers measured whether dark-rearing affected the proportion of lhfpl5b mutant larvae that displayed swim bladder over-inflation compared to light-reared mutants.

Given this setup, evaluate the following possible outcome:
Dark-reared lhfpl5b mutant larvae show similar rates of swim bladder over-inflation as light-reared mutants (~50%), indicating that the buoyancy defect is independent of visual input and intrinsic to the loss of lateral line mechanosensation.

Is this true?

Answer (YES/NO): YES